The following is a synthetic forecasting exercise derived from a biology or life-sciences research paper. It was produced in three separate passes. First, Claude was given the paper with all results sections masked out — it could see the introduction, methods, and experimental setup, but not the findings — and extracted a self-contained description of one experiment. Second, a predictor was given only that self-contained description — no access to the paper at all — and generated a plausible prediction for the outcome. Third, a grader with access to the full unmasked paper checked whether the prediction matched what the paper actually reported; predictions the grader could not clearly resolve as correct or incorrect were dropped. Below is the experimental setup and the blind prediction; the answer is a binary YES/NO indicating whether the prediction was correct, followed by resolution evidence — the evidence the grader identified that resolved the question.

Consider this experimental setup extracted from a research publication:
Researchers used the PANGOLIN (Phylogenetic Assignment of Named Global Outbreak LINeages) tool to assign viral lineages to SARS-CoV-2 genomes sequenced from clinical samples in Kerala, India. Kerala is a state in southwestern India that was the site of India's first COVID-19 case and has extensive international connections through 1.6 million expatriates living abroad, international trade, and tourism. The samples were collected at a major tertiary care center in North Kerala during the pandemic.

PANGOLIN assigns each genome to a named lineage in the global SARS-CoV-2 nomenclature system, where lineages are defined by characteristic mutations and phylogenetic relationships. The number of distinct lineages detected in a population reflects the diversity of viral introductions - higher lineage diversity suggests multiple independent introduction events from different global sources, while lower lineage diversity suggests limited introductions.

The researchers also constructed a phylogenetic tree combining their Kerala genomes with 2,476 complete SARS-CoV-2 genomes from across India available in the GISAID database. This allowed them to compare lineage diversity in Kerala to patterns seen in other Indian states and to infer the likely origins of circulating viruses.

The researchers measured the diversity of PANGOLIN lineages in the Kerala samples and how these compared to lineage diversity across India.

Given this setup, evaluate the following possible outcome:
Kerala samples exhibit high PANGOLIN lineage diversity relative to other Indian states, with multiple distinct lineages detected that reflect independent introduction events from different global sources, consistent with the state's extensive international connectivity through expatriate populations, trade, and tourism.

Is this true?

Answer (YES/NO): NO